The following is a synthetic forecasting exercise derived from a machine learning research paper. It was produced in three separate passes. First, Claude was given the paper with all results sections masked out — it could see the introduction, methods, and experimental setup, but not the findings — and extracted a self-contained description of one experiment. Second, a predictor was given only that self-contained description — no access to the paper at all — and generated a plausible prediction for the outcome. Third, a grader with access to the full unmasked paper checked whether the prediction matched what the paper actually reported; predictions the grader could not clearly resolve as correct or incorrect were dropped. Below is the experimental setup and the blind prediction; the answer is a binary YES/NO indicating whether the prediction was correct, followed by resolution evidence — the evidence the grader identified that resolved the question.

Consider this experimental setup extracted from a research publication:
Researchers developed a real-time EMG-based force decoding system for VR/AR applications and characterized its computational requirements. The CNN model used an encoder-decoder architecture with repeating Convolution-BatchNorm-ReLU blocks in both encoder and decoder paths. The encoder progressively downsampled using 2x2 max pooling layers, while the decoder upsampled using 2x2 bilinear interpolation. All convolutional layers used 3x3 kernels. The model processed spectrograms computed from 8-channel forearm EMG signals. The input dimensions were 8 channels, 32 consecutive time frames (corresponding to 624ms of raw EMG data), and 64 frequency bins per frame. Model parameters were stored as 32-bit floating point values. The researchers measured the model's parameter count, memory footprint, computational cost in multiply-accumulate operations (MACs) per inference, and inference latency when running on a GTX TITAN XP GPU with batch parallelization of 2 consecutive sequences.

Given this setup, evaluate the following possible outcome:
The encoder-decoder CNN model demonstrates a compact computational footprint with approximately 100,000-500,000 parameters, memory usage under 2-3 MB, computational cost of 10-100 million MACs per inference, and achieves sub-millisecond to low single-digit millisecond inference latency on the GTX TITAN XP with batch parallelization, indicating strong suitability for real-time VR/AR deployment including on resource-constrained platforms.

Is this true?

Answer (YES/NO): NO